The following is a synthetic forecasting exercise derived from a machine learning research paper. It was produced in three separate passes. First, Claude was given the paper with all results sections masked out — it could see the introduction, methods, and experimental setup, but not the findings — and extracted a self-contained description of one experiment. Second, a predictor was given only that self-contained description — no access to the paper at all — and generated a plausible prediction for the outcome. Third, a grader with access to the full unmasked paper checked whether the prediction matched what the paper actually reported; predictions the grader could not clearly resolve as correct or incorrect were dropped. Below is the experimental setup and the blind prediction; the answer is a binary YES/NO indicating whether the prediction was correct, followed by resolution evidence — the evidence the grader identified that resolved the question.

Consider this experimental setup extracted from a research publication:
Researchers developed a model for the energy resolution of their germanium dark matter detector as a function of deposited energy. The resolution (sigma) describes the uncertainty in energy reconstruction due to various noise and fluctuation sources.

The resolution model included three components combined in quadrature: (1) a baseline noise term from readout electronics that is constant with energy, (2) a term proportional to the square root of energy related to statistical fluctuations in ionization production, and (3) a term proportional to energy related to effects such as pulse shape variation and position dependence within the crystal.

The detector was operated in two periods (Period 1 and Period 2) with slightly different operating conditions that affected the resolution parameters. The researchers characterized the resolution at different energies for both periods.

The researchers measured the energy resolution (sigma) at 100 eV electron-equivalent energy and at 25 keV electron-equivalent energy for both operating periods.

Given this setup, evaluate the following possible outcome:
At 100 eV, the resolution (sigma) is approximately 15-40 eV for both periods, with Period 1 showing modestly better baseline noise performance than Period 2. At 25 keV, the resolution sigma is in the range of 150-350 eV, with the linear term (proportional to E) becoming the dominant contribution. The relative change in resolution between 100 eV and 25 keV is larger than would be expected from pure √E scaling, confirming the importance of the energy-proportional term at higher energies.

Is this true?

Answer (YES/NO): NO